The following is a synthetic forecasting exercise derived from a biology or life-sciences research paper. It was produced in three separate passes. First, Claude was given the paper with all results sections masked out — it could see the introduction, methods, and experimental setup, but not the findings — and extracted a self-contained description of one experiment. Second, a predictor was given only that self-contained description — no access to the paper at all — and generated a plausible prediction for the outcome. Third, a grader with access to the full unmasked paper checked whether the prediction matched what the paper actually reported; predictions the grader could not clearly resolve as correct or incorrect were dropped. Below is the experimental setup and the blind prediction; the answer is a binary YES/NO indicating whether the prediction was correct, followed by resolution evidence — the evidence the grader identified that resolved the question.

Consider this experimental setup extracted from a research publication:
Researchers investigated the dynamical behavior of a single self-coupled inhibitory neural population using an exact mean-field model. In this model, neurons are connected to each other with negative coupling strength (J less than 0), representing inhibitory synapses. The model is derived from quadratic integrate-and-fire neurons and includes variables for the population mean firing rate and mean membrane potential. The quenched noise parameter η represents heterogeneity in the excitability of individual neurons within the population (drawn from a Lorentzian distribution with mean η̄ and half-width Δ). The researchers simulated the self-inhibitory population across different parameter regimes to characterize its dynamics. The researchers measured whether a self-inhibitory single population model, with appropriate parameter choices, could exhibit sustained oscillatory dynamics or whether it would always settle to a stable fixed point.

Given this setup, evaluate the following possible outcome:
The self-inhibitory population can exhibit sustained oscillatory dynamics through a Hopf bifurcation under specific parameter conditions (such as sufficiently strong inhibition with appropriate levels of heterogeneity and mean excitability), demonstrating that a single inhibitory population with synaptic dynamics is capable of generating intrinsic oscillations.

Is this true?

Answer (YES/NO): YES